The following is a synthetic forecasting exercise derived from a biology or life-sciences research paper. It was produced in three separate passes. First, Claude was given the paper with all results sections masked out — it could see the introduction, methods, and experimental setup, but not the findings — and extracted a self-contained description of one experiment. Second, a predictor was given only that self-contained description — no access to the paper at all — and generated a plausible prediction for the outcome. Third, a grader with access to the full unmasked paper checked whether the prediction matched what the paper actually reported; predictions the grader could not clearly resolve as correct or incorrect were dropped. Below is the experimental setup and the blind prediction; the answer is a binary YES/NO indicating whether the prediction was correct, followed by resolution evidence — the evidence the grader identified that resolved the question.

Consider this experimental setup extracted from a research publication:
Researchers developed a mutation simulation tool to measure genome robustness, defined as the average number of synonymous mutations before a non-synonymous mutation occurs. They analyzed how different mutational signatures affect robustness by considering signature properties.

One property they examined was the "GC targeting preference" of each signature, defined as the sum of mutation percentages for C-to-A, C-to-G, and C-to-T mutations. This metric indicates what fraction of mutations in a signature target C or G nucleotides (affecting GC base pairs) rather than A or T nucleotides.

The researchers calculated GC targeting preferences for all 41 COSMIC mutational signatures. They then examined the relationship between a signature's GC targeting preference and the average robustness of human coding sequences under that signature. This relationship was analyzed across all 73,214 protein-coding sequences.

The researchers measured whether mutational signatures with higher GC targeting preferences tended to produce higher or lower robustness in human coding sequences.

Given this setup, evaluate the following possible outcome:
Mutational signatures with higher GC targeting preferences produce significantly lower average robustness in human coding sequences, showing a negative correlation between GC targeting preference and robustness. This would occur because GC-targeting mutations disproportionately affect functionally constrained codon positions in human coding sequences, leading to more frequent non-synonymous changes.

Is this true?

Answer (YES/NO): NO